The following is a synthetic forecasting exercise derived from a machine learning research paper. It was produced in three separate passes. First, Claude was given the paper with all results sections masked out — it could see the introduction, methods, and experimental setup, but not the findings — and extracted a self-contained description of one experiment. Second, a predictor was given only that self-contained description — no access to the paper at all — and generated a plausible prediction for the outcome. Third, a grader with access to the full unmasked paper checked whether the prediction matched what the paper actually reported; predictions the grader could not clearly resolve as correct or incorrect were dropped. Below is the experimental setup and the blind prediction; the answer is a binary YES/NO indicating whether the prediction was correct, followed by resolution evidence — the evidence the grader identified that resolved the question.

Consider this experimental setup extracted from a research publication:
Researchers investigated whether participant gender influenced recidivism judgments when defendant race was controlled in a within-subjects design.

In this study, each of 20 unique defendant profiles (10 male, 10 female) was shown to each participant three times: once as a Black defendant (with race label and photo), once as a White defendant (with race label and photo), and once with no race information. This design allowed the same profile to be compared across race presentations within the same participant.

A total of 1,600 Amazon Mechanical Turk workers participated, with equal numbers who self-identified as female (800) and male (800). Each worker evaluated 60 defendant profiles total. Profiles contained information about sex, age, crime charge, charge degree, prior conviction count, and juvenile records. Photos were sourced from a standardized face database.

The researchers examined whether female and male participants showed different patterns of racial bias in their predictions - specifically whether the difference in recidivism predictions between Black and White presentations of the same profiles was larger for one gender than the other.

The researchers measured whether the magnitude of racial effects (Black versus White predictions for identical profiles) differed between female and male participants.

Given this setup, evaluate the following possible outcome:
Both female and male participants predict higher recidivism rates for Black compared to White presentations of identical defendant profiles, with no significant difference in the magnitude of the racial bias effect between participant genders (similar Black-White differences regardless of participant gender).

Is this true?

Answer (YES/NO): NO